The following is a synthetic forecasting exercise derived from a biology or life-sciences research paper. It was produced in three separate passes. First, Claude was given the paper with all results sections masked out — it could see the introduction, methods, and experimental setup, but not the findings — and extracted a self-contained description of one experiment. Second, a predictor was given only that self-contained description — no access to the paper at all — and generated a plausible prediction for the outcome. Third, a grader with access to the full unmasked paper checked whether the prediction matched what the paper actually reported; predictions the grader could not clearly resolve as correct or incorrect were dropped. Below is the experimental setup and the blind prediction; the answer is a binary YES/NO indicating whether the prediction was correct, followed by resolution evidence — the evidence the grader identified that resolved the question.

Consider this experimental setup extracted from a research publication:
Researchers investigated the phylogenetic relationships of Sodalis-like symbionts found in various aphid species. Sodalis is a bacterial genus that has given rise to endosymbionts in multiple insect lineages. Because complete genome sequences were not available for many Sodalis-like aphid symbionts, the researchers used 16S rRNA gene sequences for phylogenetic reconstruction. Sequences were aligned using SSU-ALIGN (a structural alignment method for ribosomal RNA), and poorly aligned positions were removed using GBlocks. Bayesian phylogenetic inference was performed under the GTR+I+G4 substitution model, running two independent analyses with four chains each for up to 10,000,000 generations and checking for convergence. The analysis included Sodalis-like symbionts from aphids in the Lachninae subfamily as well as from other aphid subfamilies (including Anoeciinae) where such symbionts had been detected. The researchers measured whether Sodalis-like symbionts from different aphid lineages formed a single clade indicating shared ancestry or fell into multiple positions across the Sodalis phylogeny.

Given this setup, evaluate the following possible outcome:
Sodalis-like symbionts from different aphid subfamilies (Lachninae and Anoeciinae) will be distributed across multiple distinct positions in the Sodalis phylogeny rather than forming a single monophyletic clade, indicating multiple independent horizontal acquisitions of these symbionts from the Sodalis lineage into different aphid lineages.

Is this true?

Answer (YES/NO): YES